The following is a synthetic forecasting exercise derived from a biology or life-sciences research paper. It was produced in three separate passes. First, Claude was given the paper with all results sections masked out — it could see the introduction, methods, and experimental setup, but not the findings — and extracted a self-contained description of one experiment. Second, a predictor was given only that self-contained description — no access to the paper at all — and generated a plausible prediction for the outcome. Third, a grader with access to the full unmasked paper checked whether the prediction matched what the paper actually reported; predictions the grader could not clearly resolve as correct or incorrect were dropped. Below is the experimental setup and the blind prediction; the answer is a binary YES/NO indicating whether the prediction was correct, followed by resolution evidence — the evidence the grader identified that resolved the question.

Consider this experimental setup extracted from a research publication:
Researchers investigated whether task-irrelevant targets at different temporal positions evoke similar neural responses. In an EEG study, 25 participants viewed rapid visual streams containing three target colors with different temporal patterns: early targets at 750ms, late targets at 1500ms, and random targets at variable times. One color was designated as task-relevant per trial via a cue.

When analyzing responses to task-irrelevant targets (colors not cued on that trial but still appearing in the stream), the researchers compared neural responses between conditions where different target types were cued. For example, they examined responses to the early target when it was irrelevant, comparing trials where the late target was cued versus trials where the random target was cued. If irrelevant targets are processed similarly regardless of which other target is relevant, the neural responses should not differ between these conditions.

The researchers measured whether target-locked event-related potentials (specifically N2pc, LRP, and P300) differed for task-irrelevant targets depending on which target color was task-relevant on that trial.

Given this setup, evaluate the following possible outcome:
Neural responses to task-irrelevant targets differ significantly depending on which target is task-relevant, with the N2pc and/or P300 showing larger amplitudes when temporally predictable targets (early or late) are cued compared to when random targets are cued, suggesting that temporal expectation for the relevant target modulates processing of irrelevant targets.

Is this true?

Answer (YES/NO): NO